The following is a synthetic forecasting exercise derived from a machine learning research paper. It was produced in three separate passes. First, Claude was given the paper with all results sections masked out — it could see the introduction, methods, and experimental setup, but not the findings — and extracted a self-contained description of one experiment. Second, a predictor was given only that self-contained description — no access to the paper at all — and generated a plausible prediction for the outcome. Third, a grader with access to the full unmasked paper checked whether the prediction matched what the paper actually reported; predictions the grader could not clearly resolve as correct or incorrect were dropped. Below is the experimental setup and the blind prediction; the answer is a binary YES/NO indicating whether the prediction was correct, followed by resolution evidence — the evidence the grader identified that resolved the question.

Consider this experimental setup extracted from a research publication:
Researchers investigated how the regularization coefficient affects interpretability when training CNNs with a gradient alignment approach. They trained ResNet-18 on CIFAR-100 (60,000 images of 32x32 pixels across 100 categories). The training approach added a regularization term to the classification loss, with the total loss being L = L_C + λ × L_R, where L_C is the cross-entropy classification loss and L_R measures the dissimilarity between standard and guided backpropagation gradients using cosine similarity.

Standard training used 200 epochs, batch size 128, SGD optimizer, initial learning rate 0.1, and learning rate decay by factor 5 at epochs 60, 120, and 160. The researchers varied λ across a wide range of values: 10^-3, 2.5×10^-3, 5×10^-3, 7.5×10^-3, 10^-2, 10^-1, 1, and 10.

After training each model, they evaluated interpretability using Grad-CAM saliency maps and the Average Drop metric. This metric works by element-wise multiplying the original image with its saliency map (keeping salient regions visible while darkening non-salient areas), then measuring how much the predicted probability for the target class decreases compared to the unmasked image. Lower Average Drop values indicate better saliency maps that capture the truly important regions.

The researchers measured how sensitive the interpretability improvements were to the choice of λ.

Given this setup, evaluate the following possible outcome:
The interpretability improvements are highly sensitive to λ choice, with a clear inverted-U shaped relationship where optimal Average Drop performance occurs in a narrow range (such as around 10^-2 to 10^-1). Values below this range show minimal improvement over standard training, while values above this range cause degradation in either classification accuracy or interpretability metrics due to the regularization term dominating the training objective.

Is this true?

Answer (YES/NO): NO